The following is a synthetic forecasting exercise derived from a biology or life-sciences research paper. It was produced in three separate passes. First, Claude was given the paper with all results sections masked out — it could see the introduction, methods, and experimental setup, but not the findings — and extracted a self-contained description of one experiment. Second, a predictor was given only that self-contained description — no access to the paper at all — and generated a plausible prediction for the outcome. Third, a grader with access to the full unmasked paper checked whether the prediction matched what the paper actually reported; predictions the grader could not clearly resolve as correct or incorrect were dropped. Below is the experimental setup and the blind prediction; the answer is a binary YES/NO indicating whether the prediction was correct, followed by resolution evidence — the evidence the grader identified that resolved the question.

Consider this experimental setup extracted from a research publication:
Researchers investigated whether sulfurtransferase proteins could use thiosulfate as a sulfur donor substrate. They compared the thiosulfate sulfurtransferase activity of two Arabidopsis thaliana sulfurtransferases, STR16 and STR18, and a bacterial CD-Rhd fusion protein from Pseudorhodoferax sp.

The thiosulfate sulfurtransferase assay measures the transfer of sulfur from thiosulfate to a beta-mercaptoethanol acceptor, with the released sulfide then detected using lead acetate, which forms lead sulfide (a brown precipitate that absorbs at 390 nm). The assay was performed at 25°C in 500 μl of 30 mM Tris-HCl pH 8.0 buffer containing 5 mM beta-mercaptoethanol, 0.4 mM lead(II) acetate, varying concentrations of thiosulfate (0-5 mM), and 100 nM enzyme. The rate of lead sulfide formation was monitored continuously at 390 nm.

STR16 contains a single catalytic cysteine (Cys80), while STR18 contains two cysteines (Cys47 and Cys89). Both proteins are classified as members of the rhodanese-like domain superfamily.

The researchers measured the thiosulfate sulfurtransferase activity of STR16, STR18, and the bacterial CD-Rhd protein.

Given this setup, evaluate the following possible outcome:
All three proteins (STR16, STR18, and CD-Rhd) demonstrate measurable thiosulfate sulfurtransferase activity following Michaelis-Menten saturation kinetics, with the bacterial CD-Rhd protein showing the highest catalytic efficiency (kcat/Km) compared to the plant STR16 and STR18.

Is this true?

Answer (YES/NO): NO